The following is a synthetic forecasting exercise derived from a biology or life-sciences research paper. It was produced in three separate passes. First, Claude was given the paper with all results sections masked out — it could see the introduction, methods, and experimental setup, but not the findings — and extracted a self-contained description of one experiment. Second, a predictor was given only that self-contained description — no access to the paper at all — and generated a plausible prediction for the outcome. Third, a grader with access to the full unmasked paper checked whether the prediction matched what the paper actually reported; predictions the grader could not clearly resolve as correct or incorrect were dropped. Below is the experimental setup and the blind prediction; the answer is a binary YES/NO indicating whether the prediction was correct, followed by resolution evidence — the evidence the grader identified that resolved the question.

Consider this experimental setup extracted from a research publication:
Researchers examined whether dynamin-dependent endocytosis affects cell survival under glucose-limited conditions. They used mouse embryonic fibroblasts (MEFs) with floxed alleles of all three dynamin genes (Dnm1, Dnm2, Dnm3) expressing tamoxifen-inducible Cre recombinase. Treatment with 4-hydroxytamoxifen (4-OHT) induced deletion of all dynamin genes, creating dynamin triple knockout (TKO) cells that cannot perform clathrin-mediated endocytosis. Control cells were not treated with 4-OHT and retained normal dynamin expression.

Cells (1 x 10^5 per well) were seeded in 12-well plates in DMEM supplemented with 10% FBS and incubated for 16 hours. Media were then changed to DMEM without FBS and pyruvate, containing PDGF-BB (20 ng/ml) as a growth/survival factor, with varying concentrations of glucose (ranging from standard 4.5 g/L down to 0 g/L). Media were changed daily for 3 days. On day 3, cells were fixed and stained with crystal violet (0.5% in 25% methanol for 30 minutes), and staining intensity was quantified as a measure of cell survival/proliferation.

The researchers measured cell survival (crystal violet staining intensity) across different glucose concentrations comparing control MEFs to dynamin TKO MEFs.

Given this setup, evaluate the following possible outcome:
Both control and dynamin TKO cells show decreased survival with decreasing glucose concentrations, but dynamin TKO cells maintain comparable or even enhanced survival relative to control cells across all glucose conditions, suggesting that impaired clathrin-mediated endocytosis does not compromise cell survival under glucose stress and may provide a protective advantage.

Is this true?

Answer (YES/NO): NO